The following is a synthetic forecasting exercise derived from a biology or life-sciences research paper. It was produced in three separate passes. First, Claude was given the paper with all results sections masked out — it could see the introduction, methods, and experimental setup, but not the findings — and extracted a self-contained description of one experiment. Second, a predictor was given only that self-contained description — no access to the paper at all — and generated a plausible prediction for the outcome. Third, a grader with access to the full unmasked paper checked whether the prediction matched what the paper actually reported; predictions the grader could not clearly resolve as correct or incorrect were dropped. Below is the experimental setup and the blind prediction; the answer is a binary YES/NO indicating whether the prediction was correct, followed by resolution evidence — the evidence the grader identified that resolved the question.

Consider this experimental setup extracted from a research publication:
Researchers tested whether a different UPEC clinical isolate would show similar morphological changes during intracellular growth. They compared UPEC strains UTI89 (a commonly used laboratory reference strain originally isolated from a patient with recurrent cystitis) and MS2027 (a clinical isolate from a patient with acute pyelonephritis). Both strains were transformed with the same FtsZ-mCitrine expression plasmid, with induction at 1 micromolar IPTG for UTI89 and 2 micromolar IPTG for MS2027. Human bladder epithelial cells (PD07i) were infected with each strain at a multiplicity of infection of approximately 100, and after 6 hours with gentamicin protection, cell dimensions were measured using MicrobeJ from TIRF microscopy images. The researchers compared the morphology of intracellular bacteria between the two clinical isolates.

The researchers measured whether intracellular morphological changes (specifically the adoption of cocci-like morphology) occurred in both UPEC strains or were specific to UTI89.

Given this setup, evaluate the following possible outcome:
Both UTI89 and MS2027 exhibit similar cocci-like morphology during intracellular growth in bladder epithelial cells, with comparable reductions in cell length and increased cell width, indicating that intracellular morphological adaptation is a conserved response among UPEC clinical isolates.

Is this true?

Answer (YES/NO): NO